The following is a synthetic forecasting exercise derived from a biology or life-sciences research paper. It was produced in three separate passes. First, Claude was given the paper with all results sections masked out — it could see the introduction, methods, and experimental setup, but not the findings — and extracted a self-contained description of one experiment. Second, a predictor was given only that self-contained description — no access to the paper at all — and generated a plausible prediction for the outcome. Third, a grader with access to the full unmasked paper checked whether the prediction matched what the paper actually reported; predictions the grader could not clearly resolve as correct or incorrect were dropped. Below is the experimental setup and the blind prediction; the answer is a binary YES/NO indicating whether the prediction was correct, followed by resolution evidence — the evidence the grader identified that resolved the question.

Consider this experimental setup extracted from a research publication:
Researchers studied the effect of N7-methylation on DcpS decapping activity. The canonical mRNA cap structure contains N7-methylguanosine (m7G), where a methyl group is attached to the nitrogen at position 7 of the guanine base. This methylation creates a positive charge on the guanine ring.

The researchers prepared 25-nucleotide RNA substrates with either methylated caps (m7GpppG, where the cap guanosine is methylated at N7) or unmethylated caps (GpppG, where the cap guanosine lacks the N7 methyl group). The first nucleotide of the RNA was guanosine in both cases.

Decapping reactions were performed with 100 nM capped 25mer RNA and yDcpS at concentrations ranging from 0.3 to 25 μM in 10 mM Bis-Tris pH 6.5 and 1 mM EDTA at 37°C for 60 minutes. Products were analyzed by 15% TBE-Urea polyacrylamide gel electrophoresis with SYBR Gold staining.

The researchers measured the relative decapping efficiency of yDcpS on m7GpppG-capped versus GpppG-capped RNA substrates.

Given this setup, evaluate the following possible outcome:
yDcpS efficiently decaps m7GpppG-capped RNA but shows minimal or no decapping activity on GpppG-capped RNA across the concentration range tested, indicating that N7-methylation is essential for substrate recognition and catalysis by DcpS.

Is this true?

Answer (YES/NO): NO